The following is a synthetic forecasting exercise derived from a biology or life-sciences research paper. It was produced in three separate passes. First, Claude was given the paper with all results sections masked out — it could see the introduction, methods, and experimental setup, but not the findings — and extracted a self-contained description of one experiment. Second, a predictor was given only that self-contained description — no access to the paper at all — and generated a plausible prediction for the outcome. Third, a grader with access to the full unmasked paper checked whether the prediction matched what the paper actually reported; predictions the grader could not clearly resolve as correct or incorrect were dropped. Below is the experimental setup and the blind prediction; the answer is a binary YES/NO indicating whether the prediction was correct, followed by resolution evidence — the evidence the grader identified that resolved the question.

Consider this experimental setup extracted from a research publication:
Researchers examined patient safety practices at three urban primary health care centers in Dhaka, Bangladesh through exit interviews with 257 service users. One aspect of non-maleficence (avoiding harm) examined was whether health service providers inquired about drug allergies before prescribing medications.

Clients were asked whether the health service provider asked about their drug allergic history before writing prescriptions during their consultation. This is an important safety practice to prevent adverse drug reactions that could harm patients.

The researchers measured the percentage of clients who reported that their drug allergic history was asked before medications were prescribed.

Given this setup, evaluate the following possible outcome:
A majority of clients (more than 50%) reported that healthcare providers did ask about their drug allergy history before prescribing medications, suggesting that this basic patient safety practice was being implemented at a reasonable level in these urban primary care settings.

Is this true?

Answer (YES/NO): NO